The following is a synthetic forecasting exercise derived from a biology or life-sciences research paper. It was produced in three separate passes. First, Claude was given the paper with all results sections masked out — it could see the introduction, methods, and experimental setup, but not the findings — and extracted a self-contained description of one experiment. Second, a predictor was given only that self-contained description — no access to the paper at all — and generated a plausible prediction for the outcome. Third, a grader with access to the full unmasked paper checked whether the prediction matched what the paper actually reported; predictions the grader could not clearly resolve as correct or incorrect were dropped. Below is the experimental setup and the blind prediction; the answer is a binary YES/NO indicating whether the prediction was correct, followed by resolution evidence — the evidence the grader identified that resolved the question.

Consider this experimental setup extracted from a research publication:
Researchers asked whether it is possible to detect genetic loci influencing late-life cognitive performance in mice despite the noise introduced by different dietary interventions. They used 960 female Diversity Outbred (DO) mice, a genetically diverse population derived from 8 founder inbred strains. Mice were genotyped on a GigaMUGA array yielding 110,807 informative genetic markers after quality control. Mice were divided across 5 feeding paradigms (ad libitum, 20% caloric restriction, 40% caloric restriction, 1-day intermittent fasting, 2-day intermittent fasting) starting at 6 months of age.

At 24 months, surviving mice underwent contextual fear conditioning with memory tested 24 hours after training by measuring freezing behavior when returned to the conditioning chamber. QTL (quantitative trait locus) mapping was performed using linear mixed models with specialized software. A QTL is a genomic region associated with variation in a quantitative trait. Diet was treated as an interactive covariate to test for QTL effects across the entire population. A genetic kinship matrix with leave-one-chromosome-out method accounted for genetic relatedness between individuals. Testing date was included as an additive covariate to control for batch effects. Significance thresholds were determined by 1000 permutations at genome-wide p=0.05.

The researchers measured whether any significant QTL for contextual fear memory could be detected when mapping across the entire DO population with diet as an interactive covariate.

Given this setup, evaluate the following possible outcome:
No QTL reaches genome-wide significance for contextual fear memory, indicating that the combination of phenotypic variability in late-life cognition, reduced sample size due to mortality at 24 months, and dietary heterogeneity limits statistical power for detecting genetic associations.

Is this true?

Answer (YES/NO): YES